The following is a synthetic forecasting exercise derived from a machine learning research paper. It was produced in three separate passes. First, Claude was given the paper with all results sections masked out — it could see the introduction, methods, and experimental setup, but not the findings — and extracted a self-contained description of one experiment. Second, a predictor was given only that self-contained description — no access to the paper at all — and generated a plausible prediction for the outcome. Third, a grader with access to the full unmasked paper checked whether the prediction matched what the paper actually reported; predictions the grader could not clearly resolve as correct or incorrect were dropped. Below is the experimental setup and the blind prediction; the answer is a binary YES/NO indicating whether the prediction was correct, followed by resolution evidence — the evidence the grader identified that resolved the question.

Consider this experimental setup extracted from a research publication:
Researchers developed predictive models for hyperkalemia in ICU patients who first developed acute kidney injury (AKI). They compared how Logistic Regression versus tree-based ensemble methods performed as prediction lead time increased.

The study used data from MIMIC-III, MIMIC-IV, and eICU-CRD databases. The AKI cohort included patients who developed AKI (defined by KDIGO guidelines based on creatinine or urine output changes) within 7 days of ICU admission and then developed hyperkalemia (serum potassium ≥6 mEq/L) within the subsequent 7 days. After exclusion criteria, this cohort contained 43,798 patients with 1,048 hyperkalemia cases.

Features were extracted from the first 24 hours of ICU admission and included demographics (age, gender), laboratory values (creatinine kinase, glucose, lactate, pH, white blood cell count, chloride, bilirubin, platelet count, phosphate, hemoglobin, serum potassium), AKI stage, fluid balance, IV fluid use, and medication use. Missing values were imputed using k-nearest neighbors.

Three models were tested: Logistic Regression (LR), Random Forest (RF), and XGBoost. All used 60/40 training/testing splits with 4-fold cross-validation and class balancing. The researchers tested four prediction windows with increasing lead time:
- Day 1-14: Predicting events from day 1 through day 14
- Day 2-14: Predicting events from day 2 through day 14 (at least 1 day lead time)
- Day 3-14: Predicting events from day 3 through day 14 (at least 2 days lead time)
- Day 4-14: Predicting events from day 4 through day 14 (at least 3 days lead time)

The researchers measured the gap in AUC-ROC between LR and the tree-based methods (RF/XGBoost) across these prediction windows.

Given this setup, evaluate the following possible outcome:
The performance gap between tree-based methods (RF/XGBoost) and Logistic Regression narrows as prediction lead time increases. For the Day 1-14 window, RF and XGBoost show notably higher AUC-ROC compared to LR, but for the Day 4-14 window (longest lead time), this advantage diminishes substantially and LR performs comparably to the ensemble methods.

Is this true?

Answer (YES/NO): NO